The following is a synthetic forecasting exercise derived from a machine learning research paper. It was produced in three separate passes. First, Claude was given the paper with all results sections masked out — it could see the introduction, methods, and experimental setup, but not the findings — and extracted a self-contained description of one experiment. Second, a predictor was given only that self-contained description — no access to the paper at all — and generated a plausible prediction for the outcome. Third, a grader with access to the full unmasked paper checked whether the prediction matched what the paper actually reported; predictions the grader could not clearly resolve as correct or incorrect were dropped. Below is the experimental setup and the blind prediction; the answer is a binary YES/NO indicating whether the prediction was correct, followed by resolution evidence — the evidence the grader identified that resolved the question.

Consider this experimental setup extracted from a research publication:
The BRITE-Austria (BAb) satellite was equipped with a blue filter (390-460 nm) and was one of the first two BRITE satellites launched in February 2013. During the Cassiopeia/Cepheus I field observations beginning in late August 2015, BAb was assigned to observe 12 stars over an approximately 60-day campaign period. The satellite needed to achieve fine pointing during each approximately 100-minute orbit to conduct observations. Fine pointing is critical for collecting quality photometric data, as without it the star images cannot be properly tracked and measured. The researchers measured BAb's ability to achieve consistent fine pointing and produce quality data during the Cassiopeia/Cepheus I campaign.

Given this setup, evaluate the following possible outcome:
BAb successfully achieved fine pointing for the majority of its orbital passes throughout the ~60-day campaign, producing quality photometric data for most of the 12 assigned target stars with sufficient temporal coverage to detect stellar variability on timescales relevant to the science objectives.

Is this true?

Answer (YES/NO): NO